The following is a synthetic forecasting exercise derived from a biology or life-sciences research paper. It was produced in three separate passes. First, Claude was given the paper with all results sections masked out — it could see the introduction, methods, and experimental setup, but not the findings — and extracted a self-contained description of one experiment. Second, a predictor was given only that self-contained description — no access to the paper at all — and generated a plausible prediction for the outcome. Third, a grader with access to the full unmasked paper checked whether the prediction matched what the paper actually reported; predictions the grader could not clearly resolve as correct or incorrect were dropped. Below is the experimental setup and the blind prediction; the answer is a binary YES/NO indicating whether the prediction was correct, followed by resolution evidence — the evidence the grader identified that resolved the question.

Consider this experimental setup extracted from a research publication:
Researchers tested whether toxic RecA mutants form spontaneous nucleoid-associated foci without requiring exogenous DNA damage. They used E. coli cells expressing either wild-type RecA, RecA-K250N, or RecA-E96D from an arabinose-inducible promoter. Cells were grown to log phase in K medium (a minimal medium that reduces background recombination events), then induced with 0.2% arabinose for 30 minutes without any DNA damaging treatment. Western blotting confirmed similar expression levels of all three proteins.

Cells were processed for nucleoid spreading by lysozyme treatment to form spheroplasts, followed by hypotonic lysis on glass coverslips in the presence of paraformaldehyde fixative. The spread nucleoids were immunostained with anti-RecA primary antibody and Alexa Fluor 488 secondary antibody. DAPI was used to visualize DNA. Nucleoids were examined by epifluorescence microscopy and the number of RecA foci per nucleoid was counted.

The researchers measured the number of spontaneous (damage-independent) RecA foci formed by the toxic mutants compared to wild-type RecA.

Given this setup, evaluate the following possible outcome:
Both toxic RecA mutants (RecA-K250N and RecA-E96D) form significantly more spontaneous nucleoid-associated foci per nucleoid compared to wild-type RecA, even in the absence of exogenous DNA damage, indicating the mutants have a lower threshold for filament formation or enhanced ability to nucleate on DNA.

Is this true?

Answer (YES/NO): NO